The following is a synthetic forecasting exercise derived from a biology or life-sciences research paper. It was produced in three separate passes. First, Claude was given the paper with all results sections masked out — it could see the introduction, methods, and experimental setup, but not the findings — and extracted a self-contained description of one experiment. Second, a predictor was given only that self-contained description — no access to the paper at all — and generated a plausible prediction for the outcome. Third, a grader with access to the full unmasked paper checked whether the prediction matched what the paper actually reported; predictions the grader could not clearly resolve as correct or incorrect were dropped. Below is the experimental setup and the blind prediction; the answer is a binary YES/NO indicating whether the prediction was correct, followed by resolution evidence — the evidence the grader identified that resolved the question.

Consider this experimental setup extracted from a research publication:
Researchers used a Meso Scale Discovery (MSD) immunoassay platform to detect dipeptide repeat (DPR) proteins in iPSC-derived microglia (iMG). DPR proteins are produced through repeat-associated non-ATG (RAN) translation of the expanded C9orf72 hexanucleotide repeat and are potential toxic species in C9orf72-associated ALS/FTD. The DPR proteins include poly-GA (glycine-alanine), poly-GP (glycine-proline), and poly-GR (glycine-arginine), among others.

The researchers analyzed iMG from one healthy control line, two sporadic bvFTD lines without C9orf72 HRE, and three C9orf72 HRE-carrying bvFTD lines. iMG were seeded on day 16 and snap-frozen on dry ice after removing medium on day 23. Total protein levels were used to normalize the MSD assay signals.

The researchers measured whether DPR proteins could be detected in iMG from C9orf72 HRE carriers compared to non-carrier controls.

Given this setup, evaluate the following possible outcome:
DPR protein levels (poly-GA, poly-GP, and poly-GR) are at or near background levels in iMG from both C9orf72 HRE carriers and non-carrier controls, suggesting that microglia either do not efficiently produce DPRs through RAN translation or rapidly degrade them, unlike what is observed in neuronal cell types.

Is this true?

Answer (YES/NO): NO